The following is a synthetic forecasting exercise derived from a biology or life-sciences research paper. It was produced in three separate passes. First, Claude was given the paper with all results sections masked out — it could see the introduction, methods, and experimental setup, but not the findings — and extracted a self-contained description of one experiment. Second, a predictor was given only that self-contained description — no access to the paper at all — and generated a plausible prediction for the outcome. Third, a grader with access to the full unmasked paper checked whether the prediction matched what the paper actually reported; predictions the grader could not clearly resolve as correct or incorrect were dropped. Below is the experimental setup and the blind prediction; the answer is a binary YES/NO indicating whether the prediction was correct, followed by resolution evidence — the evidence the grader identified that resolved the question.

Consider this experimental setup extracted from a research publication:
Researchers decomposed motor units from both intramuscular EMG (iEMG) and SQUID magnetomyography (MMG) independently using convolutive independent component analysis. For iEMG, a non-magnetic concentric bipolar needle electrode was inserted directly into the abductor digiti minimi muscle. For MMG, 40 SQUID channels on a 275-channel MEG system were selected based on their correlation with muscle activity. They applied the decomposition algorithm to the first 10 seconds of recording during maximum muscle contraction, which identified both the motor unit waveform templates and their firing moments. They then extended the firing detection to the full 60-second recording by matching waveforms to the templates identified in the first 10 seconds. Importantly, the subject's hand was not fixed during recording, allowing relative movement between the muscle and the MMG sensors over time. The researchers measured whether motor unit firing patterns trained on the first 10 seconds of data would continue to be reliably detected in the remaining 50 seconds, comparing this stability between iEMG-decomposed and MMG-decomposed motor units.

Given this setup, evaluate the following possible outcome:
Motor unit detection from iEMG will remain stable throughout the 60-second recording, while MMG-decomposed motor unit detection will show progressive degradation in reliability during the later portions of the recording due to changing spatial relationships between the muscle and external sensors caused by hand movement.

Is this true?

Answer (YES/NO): YES